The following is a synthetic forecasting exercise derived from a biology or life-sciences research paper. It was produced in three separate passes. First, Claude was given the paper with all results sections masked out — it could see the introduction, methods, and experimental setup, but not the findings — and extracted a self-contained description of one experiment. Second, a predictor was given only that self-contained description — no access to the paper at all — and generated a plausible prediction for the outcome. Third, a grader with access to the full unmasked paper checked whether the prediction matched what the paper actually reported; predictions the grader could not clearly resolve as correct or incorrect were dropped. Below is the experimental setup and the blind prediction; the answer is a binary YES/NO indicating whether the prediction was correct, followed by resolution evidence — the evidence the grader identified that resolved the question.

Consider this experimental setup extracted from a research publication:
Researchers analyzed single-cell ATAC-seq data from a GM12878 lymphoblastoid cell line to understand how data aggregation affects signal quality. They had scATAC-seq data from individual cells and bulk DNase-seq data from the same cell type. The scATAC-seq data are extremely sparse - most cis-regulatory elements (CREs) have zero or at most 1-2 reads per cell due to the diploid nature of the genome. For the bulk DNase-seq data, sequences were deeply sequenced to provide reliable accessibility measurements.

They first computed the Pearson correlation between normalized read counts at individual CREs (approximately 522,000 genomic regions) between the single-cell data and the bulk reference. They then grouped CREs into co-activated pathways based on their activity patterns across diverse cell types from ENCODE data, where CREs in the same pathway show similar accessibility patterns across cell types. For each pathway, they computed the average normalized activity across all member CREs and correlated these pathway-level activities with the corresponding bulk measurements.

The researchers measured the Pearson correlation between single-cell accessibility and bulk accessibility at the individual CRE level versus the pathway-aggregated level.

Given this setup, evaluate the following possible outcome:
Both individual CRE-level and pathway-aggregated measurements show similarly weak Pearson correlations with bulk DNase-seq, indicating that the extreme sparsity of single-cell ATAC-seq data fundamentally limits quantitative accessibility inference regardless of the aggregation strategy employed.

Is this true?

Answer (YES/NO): NO